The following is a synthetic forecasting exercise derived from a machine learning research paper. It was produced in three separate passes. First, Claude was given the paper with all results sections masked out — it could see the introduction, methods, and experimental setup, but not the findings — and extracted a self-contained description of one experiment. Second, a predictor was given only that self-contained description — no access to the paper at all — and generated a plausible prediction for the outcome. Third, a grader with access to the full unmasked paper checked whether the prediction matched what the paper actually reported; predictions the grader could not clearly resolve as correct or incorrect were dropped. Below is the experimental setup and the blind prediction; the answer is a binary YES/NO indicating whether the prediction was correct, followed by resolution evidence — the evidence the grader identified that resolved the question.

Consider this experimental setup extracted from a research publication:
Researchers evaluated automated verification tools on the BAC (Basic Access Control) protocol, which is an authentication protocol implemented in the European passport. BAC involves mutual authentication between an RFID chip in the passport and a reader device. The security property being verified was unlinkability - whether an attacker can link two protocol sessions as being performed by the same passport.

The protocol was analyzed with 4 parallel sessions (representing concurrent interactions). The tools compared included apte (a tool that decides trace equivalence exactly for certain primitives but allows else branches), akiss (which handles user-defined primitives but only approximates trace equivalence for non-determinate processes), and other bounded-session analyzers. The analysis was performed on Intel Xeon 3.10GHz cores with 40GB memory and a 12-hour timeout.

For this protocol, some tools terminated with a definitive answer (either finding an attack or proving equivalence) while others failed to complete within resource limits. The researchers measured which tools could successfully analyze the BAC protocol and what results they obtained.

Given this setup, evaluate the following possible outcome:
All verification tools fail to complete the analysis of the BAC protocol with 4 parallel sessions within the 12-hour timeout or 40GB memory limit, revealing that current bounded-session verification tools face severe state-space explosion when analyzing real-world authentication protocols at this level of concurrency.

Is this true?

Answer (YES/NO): NO